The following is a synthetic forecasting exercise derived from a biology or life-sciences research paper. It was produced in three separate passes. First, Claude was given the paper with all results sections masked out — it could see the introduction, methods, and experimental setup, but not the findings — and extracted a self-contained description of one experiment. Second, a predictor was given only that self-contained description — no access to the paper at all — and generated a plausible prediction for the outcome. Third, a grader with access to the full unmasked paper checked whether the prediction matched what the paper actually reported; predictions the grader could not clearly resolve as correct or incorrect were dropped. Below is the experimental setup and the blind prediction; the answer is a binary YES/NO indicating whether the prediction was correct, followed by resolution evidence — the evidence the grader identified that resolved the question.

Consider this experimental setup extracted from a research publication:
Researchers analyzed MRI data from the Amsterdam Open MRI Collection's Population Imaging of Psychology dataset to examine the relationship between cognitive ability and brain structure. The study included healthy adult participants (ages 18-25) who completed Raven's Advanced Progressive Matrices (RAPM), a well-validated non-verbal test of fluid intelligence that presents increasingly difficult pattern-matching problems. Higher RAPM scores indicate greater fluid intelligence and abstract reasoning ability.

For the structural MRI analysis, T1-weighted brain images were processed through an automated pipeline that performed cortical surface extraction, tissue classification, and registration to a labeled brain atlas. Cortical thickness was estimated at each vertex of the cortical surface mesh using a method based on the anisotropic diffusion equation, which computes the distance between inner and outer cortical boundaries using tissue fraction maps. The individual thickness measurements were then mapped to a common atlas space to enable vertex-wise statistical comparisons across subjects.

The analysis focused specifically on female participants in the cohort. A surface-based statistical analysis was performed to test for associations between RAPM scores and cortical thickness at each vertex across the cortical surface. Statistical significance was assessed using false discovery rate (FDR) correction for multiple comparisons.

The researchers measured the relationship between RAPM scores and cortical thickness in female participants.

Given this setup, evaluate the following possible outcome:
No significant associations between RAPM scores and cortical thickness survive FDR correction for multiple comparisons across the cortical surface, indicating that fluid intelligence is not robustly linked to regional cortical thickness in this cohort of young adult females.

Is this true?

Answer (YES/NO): NO